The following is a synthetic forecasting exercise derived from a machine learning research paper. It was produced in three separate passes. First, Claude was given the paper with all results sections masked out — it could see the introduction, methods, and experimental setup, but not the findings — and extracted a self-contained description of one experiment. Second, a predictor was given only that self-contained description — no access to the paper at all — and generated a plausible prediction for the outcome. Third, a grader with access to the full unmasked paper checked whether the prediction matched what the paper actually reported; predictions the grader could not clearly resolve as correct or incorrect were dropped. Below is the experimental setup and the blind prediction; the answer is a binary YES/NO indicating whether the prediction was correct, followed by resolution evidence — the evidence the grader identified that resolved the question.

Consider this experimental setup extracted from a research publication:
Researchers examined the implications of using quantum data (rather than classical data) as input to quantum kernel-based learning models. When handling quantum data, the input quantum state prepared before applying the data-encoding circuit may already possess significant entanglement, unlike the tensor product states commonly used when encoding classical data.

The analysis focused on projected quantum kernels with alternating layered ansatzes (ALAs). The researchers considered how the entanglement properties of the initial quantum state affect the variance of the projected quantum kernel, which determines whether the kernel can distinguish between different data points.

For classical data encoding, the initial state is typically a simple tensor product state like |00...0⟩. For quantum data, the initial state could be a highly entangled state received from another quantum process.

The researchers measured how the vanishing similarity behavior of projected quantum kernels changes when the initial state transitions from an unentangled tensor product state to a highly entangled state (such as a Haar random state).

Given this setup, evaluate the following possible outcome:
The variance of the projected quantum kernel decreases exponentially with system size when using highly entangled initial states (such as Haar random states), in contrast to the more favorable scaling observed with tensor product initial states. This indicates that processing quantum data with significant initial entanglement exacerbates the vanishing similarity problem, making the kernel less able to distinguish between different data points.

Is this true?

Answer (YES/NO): YES